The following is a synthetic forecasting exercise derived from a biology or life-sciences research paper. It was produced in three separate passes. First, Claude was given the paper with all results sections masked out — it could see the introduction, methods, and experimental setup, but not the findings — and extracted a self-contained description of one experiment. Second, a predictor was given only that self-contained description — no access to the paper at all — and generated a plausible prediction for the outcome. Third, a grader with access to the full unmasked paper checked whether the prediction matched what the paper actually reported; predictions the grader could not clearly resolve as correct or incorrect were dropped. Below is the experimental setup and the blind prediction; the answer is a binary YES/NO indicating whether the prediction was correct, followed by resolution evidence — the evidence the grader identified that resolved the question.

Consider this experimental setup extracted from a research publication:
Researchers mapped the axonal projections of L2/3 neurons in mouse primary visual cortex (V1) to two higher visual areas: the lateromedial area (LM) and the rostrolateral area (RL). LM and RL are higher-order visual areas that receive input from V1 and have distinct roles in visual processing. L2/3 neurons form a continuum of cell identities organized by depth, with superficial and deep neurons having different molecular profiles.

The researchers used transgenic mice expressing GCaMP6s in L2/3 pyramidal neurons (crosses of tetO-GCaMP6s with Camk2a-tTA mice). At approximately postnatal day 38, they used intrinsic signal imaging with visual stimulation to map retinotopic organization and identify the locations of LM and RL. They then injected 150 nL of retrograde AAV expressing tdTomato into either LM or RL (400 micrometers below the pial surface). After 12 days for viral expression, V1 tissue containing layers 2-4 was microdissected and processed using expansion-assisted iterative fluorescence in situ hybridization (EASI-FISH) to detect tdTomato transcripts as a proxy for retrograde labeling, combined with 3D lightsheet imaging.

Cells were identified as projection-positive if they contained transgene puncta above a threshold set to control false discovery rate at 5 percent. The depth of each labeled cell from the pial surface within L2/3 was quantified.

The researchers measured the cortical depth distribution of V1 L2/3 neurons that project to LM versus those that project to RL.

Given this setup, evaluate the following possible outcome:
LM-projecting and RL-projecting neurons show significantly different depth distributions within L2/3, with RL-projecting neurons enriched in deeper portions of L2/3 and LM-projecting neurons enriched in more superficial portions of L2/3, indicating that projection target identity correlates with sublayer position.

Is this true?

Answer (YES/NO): YES